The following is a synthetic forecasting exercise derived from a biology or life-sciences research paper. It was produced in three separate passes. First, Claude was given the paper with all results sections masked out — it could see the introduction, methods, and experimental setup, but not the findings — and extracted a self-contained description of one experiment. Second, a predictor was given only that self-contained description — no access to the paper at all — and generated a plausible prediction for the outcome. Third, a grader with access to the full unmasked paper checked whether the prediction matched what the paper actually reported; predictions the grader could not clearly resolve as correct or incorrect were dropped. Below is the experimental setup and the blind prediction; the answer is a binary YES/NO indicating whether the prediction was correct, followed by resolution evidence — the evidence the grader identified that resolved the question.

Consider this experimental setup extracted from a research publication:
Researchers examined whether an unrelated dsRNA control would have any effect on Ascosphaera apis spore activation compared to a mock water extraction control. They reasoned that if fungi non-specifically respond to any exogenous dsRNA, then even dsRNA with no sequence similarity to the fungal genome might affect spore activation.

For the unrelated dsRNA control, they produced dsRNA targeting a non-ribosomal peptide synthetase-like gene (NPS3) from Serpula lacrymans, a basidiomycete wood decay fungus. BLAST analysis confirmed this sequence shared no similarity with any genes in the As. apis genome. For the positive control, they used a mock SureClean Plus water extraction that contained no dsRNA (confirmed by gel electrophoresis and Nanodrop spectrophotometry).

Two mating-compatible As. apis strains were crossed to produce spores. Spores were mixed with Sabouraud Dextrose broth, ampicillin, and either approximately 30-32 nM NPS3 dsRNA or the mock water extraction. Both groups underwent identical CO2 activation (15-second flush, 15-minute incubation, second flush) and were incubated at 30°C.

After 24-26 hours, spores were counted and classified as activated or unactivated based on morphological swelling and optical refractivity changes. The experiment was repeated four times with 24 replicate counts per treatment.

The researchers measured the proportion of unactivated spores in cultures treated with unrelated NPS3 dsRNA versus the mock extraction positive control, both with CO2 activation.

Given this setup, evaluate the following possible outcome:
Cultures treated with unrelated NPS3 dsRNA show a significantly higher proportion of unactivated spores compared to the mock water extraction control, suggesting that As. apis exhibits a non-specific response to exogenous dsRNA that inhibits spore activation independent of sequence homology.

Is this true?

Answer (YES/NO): NO